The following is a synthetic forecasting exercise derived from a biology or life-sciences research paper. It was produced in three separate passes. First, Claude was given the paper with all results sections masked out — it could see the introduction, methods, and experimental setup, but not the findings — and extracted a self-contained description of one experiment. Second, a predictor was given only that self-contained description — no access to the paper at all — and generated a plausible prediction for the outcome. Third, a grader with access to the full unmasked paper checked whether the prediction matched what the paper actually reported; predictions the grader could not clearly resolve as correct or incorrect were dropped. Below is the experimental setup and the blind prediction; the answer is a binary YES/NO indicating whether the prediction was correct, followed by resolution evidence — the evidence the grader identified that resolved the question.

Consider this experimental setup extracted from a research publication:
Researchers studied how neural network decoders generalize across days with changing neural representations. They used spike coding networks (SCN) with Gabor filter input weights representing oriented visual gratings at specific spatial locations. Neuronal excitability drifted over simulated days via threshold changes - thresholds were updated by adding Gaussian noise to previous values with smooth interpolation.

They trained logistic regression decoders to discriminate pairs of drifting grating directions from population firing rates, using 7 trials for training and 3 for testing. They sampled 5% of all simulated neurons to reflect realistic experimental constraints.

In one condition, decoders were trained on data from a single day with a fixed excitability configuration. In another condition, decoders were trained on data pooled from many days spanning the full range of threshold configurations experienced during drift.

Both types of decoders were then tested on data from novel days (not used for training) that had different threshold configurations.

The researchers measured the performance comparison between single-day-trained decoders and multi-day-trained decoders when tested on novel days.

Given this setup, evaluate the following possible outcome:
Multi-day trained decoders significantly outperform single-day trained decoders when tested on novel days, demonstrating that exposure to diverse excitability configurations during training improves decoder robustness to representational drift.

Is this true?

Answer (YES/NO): YES